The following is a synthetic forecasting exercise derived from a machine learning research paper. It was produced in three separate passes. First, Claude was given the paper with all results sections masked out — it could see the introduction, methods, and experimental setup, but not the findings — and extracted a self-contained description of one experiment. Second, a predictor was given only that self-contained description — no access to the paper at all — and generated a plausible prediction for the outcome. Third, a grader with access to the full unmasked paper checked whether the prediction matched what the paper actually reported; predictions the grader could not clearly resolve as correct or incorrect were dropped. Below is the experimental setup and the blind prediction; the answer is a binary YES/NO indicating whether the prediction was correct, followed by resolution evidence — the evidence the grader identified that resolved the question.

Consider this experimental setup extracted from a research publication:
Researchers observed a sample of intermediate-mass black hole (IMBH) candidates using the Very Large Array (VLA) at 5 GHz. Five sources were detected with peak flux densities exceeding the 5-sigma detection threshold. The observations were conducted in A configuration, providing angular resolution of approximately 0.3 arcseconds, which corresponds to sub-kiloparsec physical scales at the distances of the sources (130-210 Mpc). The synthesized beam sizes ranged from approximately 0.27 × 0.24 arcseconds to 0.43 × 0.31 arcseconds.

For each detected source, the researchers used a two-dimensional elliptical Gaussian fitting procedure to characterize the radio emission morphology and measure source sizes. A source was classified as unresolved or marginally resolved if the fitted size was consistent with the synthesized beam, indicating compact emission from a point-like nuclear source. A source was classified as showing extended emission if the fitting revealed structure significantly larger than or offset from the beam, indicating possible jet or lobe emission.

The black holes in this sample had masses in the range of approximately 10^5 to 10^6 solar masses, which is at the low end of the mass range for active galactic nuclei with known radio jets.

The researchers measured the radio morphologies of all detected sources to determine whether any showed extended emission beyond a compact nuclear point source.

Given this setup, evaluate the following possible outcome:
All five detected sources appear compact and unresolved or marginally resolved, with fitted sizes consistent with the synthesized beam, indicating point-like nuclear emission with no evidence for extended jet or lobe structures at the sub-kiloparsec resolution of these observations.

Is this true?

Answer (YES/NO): NO